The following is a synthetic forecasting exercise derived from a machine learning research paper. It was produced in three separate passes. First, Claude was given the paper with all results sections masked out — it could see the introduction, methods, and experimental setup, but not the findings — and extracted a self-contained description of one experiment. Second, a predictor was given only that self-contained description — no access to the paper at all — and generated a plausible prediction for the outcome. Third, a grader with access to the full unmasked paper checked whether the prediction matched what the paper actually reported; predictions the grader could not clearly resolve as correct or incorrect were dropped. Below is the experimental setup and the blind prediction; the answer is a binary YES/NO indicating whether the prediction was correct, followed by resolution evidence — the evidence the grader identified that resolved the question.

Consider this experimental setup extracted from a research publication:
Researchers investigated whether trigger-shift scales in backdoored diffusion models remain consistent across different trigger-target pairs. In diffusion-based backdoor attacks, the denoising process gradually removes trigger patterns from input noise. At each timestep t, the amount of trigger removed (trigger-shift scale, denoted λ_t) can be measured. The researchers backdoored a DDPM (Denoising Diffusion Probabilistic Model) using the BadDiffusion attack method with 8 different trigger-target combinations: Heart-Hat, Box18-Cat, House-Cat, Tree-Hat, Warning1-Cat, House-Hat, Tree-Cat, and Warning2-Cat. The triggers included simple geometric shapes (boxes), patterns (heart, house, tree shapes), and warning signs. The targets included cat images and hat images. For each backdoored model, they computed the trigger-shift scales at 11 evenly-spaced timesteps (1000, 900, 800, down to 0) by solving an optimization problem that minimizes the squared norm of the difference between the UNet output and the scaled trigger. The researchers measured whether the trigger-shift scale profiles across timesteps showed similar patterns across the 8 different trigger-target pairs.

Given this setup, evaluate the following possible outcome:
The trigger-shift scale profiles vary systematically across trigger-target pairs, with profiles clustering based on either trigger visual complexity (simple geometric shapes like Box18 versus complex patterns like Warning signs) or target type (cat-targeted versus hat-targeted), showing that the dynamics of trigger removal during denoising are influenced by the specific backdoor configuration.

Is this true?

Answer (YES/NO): NO